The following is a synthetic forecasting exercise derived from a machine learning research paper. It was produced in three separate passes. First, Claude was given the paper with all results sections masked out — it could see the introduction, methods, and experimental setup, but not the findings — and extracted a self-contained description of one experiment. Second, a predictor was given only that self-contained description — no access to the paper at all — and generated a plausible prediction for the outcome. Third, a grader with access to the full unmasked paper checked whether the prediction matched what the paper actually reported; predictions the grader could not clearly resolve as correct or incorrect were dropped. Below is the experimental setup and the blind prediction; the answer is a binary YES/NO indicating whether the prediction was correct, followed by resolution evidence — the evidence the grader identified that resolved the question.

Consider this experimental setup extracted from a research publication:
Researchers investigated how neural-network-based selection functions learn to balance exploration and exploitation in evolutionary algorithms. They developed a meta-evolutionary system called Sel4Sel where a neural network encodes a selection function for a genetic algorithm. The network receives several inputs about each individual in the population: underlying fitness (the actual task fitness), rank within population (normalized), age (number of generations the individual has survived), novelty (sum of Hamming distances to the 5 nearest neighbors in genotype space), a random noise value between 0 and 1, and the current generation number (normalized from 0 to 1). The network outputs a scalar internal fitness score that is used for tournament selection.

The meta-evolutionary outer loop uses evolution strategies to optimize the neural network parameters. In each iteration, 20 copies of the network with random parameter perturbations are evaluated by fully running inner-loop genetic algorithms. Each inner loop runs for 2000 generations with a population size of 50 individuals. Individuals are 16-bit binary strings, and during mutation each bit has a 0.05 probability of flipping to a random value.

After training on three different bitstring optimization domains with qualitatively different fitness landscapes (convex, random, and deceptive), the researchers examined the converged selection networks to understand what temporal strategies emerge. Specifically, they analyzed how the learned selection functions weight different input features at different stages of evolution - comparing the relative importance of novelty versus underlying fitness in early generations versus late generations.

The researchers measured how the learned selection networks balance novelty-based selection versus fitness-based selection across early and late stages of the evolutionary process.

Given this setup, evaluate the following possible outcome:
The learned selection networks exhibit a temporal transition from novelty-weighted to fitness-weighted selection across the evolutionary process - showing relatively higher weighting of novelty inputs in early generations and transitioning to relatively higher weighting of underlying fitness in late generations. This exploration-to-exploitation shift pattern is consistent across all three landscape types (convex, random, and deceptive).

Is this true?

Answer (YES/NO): NO